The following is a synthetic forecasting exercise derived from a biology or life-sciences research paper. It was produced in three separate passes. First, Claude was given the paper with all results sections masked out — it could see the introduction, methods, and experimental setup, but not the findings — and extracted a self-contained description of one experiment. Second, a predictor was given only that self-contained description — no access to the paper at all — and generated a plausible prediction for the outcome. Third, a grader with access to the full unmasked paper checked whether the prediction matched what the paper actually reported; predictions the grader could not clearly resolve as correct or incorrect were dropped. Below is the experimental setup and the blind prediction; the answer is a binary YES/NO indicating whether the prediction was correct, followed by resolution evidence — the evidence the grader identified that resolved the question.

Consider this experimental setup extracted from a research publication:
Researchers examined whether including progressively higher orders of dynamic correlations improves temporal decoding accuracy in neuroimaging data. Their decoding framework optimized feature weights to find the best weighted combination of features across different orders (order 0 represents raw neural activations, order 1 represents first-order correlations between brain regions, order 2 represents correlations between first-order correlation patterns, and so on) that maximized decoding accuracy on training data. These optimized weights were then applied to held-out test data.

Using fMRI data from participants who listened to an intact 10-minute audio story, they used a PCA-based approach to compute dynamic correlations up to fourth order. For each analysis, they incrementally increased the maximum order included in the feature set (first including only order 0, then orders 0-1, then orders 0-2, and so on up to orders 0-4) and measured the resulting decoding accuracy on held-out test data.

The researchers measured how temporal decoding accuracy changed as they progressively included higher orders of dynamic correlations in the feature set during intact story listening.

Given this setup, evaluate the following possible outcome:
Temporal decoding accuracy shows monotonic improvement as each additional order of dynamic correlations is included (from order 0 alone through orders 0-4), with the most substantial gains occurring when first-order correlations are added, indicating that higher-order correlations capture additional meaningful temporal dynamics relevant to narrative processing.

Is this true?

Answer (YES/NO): NO